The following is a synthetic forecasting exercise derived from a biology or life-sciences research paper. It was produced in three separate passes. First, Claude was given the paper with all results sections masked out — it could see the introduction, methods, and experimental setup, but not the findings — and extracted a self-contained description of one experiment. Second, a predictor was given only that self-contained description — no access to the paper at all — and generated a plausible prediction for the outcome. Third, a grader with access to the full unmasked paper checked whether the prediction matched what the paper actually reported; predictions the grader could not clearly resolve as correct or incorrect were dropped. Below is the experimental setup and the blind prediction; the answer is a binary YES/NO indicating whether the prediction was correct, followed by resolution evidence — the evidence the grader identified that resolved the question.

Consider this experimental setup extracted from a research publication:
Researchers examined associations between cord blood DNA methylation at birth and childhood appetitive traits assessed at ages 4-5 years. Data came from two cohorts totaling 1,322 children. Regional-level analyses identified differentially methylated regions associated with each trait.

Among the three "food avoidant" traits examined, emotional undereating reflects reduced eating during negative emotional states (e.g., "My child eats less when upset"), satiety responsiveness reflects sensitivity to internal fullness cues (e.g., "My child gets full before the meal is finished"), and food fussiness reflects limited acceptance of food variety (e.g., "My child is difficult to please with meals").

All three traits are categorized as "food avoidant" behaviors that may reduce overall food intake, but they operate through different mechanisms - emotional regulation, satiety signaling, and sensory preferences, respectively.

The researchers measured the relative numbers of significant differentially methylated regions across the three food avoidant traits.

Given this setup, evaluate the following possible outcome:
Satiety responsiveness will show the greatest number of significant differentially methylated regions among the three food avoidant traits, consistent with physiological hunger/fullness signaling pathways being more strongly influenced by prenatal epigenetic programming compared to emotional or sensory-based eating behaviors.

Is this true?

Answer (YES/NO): YES